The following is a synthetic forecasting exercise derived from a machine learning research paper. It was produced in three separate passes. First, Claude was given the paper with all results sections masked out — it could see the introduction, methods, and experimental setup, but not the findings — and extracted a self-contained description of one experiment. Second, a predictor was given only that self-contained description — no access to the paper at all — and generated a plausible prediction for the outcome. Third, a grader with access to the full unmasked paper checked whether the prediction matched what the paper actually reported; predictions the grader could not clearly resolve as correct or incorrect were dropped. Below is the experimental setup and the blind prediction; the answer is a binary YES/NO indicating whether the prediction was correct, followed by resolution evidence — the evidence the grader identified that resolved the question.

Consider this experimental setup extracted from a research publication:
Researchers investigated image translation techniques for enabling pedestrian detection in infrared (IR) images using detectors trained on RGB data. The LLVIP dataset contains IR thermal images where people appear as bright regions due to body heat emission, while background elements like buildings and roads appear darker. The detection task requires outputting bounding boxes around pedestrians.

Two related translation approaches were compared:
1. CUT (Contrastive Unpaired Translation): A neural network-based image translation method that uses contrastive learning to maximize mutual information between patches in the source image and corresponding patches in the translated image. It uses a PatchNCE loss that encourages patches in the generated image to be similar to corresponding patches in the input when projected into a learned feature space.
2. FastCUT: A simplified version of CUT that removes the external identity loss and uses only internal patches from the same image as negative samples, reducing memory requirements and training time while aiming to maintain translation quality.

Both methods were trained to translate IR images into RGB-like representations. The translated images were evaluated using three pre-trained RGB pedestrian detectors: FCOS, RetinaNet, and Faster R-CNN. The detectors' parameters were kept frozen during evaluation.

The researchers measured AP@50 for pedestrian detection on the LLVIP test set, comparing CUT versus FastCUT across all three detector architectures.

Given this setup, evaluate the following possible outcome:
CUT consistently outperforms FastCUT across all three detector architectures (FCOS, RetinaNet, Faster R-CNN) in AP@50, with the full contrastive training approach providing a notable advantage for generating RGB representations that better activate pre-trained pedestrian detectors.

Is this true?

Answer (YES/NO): NO